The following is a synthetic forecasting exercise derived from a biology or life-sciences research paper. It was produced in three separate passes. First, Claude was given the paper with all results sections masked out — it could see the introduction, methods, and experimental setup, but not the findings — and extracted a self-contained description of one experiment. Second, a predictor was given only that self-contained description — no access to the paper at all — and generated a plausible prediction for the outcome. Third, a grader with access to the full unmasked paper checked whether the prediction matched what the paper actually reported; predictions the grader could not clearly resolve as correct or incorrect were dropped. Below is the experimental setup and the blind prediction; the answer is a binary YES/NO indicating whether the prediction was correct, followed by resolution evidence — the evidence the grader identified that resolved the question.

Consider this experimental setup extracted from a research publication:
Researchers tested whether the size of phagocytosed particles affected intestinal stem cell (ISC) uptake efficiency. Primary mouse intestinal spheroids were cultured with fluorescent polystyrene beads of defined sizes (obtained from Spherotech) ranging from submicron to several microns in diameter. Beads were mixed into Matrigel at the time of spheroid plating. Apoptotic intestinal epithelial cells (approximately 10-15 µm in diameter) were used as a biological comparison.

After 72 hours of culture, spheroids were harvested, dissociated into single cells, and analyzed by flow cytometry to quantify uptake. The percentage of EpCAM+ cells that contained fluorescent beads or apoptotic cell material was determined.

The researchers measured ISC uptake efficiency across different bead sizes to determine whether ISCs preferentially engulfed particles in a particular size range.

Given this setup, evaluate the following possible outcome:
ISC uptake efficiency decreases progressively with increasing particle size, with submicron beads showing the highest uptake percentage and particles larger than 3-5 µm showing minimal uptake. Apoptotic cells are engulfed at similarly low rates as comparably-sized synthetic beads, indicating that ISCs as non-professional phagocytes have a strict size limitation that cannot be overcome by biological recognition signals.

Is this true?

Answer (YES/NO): NO